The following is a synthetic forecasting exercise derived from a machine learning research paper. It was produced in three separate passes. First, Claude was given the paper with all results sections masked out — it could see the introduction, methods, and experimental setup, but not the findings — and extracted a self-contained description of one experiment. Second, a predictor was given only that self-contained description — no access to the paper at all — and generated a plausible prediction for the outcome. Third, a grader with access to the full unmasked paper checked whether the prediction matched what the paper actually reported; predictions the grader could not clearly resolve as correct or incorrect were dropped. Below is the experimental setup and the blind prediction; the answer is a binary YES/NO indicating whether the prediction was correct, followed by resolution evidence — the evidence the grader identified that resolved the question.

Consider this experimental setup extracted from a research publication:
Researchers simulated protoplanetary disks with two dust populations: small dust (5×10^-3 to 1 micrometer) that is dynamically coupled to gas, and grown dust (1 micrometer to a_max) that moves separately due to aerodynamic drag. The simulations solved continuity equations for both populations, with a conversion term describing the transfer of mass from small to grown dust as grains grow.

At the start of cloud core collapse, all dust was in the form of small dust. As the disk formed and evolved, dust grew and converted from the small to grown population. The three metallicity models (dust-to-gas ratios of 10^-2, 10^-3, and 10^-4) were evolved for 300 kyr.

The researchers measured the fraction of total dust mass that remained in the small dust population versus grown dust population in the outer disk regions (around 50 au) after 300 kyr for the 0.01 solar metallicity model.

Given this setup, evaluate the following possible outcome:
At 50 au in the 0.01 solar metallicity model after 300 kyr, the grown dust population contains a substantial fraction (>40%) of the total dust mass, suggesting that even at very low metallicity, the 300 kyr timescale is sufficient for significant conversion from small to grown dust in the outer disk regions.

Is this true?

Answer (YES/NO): YES